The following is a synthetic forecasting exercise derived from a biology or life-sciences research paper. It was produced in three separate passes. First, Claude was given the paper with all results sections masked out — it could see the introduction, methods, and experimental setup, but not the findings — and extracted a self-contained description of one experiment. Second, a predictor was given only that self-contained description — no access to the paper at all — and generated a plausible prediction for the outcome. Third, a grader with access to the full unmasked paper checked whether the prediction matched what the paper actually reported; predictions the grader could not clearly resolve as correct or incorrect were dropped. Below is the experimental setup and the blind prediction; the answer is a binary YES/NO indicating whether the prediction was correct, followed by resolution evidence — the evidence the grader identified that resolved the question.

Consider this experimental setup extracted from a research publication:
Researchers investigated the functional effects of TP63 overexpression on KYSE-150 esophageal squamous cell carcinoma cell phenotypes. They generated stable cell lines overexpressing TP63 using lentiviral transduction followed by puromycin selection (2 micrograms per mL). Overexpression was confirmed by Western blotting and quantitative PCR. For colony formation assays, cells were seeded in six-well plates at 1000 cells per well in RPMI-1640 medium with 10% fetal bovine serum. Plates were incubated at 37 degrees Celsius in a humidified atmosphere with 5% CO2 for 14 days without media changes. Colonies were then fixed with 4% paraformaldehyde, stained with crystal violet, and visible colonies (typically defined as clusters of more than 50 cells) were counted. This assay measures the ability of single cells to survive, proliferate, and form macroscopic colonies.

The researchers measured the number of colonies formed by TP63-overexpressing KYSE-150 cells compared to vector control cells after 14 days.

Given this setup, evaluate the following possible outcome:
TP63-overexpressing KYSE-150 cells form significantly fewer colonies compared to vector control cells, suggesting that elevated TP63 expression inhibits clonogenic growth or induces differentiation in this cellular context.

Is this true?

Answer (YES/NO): NO